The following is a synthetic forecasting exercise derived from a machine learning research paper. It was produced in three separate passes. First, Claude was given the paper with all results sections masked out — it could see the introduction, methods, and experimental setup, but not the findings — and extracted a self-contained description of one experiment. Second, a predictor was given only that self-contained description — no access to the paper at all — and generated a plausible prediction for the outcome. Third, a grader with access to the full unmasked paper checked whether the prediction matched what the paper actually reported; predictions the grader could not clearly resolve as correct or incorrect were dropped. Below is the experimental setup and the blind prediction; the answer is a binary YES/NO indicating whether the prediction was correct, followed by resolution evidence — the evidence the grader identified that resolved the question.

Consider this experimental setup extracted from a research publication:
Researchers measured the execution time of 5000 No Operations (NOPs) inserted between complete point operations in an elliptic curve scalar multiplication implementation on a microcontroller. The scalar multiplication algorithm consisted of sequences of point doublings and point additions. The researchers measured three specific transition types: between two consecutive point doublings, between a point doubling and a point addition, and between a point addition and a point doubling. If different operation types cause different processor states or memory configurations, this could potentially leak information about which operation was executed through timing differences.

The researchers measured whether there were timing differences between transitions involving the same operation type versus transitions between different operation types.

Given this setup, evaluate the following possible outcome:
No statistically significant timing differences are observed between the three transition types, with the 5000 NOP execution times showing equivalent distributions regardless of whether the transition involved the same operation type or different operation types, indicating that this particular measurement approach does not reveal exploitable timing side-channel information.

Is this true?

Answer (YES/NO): YES